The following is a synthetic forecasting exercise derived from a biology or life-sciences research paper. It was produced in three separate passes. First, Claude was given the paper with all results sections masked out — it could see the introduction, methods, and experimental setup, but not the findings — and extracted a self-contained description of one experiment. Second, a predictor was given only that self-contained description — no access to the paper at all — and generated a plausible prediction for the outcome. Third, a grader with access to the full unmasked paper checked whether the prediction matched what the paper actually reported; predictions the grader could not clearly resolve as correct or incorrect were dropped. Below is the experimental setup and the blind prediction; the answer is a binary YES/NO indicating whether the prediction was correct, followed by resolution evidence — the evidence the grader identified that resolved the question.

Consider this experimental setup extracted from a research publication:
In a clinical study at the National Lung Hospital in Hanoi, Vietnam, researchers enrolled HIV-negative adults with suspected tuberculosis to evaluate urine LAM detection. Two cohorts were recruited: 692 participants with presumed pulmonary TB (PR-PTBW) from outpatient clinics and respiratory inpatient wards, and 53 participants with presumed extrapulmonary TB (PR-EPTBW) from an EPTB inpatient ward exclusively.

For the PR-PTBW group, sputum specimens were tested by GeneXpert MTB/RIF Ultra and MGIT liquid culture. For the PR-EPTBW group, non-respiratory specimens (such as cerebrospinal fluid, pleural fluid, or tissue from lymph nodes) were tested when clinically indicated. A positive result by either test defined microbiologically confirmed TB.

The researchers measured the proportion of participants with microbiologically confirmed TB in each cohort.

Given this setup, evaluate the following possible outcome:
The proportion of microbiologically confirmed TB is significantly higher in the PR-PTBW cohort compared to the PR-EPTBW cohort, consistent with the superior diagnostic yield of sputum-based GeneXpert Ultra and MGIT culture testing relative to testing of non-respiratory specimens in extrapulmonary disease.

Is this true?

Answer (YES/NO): YES